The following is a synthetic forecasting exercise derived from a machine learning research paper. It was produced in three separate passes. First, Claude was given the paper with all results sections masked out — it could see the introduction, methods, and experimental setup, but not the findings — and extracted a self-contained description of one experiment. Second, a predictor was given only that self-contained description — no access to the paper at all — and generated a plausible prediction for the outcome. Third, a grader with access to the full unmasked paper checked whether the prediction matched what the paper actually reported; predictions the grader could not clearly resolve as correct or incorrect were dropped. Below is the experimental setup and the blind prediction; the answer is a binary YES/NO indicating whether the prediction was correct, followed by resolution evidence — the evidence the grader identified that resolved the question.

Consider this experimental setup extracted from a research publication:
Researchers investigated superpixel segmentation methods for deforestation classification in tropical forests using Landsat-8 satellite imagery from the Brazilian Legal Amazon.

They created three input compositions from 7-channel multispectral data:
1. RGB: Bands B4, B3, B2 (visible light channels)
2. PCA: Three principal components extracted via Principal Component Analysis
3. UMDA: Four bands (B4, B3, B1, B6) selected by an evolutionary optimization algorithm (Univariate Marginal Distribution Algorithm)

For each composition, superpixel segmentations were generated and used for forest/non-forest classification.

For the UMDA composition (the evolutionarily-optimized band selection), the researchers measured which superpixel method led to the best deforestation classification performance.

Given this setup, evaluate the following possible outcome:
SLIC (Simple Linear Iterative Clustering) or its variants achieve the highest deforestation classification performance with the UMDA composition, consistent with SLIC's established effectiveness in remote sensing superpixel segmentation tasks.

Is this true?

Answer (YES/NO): NO